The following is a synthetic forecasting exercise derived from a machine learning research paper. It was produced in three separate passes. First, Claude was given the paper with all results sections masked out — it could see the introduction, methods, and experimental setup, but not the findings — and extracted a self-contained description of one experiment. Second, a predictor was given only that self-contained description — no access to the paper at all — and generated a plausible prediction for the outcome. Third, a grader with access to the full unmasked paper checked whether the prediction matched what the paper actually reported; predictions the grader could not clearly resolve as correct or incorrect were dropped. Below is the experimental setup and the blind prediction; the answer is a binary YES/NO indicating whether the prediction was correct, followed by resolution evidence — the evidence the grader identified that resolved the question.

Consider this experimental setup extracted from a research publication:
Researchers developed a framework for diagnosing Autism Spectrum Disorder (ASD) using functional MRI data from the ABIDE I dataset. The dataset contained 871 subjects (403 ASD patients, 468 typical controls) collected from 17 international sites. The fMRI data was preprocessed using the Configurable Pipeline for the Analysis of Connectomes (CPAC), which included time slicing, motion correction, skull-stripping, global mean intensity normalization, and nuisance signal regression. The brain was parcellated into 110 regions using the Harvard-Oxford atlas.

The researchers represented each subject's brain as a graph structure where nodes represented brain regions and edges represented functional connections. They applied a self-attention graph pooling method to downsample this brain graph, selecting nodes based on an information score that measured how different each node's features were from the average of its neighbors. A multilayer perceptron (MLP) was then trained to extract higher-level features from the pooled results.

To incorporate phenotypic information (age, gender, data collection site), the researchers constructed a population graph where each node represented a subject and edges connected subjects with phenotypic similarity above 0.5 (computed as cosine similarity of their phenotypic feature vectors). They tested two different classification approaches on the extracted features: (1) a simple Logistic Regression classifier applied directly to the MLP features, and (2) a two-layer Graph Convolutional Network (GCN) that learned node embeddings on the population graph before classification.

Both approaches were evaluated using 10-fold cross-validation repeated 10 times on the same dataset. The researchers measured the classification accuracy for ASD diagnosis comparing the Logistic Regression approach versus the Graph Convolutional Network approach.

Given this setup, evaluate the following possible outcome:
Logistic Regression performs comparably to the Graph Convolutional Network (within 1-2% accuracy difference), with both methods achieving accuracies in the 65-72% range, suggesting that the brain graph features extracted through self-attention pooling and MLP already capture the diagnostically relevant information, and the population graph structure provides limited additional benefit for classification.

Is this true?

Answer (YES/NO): NO